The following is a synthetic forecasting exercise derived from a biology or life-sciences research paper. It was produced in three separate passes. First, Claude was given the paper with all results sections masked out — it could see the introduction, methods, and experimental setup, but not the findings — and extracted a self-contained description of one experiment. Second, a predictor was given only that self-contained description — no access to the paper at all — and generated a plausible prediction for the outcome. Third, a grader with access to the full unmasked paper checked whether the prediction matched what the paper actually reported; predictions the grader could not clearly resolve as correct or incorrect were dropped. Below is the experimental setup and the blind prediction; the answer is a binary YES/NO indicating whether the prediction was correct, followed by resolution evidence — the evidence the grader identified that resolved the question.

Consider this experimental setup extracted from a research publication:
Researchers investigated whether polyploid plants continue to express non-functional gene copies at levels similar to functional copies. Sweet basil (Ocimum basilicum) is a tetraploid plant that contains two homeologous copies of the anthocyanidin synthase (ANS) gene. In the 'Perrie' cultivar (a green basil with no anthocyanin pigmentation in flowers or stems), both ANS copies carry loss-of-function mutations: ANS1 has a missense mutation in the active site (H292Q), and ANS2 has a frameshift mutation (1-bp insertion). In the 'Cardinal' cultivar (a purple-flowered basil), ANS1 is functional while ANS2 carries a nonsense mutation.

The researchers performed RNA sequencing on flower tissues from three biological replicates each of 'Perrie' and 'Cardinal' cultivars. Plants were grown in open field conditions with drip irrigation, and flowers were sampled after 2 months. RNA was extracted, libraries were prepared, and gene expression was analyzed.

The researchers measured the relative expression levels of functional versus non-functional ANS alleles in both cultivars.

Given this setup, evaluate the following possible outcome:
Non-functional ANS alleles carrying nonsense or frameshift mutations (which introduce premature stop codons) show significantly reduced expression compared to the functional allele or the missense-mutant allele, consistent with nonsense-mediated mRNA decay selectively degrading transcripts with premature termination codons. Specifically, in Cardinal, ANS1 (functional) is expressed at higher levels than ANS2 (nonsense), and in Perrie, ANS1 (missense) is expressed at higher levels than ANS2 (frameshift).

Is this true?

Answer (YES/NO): NO